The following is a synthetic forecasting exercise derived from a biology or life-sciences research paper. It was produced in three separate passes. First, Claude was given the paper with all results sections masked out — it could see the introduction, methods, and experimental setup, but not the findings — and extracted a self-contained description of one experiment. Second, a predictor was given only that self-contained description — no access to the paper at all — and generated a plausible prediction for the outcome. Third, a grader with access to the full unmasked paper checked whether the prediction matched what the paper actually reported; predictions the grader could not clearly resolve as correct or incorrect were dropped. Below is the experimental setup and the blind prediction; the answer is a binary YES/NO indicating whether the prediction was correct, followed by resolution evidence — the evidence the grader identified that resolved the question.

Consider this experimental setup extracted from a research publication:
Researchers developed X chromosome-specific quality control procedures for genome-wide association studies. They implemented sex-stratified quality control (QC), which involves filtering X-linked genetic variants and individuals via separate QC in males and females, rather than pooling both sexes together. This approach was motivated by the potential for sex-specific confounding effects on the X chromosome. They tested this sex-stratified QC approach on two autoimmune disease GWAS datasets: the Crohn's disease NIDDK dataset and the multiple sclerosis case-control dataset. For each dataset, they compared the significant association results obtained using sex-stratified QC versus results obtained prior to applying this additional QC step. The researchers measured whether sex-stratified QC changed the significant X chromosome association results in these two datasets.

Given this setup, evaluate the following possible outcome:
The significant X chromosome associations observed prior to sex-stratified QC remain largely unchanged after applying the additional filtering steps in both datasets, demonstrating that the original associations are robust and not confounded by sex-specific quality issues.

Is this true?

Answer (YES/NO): YES